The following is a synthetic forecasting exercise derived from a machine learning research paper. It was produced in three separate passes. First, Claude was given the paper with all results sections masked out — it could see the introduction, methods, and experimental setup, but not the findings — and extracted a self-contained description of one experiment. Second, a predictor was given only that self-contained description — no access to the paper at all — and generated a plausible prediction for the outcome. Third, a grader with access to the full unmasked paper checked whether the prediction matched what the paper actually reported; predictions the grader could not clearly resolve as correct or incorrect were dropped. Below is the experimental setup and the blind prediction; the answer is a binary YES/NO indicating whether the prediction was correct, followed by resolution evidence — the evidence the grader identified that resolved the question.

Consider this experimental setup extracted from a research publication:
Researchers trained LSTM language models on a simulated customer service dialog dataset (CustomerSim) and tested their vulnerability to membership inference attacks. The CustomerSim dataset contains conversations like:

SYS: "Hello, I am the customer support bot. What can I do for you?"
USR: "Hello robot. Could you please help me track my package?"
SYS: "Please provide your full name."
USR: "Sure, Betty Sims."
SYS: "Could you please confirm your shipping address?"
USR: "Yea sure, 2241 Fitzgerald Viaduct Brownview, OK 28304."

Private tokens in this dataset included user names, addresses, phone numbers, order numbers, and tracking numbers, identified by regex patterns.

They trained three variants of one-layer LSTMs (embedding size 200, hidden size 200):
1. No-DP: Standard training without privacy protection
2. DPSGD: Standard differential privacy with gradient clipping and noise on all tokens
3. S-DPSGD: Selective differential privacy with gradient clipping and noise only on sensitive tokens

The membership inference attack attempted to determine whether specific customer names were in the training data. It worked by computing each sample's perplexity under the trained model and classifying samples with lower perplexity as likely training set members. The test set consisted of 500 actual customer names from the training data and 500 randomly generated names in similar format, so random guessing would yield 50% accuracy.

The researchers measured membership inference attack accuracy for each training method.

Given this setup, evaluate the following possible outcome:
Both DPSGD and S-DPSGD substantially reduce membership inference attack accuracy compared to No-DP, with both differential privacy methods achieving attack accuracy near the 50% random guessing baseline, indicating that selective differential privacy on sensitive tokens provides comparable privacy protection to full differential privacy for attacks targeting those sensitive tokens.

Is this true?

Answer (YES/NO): NO